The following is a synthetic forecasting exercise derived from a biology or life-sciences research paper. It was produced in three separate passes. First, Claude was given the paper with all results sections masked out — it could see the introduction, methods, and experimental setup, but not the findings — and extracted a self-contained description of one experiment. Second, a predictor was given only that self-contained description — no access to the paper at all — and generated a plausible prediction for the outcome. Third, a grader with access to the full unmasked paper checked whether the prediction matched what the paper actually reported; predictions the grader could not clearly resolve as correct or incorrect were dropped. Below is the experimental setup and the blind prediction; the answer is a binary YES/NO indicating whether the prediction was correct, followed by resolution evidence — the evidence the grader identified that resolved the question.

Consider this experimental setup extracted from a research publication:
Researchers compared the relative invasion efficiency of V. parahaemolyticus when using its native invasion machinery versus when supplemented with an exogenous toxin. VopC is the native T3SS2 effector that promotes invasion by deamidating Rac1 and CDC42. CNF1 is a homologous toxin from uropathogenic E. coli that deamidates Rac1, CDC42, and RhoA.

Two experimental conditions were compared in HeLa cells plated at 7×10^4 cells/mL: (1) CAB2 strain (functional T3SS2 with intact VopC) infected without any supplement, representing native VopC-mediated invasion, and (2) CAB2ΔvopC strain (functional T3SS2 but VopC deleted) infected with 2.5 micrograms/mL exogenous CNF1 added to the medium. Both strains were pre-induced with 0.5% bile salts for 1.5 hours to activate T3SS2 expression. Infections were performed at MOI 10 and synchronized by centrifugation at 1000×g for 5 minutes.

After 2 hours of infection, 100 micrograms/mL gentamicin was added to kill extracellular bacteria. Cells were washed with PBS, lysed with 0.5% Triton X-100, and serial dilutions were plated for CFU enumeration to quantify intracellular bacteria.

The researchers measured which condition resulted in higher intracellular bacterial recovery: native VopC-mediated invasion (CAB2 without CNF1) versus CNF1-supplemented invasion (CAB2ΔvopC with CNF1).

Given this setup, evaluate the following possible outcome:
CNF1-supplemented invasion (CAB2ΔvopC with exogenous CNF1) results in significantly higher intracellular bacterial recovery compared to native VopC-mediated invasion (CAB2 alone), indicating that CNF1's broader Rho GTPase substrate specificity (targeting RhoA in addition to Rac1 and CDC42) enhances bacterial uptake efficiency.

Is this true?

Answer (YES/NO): YES